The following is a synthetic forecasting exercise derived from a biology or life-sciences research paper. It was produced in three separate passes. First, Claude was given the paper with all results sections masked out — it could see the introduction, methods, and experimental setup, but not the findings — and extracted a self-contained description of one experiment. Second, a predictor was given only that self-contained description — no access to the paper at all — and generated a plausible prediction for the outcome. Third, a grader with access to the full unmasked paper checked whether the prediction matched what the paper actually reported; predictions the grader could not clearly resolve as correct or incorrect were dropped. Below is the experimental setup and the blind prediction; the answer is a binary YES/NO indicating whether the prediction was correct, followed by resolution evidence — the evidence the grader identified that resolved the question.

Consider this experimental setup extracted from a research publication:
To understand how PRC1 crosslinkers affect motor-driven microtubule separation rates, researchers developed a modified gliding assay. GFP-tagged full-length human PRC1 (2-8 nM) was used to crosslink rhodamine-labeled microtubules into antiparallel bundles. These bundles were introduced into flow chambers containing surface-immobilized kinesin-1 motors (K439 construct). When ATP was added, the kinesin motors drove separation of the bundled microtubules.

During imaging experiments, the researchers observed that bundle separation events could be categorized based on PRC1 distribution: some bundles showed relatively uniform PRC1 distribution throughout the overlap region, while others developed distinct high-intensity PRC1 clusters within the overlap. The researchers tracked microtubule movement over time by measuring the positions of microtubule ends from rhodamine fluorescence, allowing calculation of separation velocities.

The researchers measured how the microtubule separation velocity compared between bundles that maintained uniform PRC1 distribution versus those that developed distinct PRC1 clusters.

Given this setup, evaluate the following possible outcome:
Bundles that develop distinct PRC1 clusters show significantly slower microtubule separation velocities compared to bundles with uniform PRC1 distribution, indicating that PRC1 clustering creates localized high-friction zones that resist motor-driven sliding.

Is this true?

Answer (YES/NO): YES